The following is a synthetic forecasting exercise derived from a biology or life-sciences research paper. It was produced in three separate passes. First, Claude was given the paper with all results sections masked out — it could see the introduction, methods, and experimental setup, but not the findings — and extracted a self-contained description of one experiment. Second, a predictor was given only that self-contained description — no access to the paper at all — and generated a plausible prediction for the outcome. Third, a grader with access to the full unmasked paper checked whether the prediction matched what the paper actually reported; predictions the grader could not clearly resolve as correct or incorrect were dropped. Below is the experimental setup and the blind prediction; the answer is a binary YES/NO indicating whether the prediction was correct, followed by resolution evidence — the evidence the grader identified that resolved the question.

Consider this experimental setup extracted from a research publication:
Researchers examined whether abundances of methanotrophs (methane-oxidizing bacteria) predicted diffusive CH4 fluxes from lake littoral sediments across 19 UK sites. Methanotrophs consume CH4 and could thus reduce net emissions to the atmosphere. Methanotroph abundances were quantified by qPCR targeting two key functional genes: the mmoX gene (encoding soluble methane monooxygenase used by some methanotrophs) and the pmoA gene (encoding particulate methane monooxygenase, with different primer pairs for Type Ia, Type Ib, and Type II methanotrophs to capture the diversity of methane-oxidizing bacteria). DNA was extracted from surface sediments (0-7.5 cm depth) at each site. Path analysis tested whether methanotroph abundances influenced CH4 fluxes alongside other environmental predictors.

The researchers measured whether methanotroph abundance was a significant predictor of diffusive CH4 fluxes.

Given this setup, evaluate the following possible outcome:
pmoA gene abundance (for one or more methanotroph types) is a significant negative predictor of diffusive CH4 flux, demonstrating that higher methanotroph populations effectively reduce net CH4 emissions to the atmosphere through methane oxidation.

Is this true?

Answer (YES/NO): NO